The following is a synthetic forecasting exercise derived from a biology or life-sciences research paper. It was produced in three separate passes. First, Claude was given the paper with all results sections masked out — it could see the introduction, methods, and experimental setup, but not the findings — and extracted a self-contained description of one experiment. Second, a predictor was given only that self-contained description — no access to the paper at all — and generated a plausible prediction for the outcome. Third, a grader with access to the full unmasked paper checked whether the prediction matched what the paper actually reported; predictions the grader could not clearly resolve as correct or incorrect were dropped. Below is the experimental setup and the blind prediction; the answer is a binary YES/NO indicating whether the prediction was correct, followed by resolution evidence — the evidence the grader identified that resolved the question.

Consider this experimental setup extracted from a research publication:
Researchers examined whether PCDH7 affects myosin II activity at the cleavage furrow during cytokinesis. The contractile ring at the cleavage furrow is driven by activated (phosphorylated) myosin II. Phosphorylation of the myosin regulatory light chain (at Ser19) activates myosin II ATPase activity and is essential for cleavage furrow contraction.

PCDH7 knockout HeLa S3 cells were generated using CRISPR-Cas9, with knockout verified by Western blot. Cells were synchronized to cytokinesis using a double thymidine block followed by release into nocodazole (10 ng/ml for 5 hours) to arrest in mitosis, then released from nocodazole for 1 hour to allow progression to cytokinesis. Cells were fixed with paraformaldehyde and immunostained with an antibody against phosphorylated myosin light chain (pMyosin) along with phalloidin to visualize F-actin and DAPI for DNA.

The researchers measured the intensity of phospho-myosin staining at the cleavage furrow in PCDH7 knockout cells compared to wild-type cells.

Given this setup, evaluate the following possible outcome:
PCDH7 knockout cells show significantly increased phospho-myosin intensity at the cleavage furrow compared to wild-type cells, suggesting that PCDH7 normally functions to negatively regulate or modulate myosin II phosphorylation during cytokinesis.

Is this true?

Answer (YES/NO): NO